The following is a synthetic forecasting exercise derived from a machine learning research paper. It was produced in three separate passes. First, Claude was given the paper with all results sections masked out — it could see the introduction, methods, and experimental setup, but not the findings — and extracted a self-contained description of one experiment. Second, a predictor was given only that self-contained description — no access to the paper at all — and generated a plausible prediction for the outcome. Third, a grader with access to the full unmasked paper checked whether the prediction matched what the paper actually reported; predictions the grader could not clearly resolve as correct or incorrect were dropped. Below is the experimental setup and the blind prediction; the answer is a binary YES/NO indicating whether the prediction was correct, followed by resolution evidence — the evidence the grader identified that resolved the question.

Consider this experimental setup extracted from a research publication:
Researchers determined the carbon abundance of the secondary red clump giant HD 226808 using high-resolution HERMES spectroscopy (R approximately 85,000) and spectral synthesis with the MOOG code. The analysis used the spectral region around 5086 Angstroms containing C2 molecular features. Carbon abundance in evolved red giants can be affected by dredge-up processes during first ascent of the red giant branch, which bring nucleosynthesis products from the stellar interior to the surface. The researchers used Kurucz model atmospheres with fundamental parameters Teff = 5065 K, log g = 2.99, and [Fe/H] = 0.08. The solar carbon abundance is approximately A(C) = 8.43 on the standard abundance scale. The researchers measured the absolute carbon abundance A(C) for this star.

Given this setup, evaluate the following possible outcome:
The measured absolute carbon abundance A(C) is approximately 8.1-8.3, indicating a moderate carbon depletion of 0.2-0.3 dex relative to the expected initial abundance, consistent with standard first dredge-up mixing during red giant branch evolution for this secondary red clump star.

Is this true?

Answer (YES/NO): NO